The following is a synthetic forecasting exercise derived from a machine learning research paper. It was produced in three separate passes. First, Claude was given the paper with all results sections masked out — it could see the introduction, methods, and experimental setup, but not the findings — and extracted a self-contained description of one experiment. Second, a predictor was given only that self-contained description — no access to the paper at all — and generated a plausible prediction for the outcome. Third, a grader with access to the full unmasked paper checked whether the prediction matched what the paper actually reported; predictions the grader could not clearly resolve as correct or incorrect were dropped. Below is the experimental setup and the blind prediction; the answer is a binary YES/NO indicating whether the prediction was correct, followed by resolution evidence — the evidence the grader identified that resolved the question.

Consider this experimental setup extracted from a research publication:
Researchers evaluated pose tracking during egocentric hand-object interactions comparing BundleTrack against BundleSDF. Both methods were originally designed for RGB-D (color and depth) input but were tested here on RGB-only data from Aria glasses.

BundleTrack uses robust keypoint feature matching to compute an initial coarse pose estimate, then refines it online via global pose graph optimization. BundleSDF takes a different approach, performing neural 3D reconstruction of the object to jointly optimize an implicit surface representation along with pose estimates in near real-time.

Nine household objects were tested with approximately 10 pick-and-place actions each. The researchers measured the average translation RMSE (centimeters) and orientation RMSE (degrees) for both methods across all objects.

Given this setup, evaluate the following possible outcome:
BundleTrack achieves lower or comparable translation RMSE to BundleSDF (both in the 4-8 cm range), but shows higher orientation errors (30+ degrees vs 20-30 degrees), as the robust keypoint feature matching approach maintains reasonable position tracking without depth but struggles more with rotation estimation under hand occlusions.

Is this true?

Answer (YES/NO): NO